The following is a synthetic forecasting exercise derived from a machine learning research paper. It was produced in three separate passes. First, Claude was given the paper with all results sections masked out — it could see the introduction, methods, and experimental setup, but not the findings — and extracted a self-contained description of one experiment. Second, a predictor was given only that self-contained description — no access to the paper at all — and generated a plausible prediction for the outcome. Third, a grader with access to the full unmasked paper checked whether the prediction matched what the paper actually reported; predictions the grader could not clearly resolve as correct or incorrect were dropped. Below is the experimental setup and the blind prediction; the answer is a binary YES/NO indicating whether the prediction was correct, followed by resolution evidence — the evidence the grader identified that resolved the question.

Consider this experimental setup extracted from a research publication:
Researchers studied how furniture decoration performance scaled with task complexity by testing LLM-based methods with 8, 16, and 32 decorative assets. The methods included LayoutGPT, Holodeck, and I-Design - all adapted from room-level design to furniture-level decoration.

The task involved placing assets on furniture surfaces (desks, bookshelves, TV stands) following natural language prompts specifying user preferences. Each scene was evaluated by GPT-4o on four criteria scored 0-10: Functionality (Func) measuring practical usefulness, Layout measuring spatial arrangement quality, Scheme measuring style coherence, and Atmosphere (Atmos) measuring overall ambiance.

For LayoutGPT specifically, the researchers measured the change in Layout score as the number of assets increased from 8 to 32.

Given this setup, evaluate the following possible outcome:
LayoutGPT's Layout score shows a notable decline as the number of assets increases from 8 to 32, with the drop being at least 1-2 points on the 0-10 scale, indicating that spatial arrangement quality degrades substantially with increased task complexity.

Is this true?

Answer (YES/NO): YES